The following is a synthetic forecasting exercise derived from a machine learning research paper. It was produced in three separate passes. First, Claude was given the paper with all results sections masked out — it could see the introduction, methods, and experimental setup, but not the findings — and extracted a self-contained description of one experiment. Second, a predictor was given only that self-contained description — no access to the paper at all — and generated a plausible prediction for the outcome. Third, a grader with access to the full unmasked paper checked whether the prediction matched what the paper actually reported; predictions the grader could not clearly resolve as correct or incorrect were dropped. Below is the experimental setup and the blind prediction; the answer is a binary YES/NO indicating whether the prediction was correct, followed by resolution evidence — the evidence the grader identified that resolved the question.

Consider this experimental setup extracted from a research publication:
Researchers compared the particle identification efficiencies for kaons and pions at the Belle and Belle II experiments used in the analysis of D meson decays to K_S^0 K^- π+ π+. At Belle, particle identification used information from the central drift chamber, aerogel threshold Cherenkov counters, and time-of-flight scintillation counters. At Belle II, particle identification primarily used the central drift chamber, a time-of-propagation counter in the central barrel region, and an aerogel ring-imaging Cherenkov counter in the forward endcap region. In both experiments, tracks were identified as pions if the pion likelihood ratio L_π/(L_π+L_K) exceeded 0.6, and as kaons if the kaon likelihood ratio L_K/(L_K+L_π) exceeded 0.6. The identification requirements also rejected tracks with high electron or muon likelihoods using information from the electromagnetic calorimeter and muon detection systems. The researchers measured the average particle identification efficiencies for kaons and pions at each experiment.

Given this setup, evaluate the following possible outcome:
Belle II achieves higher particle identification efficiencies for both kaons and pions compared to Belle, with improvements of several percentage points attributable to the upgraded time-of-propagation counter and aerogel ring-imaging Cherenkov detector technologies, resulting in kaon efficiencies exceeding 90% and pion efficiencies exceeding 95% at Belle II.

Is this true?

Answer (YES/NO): NO